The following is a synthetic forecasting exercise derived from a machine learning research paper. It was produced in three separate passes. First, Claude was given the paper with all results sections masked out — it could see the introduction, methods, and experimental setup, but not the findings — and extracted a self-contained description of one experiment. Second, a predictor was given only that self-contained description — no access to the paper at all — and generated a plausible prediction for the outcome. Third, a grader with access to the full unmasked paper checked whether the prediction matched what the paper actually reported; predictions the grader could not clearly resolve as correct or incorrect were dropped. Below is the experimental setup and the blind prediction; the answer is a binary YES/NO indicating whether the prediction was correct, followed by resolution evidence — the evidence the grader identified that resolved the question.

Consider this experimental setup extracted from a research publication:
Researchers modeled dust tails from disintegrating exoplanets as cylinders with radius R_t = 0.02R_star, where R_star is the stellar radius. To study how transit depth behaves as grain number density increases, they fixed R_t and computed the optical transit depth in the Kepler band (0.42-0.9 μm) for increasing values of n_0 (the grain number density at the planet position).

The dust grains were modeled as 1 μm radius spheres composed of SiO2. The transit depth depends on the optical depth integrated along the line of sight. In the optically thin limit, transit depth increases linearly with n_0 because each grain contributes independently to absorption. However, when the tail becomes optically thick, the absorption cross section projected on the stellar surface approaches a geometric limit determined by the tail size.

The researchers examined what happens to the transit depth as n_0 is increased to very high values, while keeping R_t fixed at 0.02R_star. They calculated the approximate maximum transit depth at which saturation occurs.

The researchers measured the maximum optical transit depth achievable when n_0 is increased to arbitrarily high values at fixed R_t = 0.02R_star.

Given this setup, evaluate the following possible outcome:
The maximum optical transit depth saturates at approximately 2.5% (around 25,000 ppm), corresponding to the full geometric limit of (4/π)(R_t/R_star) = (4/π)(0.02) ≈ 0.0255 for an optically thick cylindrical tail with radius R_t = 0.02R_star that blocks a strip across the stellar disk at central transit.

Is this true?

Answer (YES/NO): YES